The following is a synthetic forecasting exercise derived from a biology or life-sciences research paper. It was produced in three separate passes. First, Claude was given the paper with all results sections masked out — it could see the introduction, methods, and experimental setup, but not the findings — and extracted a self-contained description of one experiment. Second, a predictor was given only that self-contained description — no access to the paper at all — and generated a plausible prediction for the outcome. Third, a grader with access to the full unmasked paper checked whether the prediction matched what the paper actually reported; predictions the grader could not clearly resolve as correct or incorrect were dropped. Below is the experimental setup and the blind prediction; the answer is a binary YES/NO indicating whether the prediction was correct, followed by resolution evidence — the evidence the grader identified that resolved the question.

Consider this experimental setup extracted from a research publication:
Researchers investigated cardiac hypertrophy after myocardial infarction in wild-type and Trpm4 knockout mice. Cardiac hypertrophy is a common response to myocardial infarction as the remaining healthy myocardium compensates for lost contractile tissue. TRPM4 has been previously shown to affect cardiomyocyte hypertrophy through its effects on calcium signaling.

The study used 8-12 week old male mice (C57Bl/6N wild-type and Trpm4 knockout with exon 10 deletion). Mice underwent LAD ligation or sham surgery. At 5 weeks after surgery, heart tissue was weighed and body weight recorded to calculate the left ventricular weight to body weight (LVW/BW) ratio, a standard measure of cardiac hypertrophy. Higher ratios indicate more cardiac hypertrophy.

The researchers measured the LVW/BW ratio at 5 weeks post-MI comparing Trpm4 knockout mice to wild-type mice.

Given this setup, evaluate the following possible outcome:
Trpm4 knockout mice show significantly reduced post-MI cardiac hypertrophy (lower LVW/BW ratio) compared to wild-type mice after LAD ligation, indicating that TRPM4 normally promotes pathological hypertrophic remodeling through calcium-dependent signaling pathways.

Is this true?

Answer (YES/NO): NO